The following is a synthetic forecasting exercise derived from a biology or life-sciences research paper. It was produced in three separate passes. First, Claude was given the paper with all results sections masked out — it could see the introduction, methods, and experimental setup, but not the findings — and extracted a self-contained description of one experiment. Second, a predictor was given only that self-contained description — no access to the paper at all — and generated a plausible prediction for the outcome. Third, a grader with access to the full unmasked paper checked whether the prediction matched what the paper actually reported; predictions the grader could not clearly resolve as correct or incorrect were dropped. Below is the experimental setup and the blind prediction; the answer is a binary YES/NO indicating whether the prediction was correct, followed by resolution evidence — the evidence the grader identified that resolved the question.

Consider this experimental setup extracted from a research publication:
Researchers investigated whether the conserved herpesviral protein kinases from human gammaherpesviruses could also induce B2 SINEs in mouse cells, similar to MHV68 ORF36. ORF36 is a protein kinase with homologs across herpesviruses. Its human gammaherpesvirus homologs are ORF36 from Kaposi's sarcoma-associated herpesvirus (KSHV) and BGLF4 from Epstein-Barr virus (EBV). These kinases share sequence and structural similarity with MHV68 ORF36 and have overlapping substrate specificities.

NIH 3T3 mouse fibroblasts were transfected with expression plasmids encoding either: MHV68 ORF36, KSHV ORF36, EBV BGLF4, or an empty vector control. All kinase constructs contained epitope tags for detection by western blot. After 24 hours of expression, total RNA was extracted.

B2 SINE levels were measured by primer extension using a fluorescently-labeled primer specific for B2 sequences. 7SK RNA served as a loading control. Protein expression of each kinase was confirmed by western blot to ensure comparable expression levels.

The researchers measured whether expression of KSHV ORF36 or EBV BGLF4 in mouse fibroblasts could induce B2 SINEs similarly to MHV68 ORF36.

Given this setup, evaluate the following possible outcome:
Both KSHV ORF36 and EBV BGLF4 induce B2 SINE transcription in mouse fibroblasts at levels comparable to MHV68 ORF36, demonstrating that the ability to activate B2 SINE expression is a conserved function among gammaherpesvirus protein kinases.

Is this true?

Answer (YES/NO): NO